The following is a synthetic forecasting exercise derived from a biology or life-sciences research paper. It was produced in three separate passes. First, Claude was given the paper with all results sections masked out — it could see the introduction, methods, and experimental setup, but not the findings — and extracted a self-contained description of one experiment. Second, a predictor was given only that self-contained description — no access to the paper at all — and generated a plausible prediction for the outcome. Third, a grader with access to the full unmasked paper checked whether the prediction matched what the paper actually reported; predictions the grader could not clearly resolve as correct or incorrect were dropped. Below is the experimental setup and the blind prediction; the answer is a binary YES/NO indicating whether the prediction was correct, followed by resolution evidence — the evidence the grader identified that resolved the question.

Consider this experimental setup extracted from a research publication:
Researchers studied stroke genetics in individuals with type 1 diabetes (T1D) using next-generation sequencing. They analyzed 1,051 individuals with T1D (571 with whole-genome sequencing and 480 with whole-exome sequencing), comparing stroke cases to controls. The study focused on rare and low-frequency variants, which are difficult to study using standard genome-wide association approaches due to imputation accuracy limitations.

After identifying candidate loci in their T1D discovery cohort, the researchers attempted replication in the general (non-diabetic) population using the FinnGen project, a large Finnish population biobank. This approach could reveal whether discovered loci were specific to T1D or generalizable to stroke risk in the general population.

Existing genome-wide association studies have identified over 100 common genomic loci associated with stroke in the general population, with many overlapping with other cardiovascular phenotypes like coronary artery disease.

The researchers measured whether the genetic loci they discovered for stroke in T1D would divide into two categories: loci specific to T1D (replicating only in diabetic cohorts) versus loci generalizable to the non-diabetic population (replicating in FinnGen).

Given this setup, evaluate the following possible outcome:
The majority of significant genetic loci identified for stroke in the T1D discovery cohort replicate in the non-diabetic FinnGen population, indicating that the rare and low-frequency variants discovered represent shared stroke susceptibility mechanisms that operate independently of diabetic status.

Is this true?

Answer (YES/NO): YES